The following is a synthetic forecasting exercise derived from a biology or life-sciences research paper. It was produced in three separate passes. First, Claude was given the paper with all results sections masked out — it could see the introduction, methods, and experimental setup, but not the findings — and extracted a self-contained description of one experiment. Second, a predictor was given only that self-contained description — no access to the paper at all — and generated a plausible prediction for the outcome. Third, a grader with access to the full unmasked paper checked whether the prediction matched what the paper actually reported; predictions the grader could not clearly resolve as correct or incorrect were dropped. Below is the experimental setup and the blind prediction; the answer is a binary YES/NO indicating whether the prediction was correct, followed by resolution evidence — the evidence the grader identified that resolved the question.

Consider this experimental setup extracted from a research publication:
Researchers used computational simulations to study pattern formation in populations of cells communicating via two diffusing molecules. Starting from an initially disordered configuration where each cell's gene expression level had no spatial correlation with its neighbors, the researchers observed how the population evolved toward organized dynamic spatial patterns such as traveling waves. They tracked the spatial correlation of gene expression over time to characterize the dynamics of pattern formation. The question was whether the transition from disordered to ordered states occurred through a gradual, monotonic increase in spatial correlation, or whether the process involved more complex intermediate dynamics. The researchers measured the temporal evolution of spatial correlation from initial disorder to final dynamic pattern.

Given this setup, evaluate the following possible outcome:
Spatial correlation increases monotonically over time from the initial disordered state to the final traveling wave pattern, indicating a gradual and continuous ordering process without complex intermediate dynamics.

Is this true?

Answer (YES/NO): NO